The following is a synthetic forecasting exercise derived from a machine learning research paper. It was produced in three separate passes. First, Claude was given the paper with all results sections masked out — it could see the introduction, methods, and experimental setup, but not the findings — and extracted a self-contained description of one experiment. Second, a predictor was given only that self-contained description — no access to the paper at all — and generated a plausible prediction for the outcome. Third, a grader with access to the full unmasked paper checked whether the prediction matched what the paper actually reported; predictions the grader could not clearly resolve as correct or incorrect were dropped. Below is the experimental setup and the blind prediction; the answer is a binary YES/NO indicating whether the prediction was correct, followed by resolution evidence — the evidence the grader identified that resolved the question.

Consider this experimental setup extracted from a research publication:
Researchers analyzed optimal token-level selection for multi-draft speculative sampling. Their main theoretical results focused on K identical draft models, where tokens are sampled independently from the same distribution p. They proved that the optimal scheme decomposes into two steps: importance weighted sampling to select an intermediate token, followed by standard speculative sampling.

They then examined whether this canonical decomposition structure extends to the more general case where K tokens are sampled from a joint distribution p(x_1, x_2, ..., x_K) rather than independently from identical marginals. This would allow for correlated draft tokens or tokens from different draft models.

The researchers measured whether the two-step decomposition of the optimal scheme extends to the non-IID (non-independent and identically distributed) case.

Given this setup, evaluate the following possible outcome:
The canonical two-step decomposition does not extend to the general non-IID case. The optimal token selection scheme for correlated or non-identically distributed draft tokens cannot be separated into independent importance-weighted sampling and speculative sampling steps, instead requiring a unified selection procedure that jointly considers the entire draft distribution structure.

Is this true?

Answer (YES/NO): NO